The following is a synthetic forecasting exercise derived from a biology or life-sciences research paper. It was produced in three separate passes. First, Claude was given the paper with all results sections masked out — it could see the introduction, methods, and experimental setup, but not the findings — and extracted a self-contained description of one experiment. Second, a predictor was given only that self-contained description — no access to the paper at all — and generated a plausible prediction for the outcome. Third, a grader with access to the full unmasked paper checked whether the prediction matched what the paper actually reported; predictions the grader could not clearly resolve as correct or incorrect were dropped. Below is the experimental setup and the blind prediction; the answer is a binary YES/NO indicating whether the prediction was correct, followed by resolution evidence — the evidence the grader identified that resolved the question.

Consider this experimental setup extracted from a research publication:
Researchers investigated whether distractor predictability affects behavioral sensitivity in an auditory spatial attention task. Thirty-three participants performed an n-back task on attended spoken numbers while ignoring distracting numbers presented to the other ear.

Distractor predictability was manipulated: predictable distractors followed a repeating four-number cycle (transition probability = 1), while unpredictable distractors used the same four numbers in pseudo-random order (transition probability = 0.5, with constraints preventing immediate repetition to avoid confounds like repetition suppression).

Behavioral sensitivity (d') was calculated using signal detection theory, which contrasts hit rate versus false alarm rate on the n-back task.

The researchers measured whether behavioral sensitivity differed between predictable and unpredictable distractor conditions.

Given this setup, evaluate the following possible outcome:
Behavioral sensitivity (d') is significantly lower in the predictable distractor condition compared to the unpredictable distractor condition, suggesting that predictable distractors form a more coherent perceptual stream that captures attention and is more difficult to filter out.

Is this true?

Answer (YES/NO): NO